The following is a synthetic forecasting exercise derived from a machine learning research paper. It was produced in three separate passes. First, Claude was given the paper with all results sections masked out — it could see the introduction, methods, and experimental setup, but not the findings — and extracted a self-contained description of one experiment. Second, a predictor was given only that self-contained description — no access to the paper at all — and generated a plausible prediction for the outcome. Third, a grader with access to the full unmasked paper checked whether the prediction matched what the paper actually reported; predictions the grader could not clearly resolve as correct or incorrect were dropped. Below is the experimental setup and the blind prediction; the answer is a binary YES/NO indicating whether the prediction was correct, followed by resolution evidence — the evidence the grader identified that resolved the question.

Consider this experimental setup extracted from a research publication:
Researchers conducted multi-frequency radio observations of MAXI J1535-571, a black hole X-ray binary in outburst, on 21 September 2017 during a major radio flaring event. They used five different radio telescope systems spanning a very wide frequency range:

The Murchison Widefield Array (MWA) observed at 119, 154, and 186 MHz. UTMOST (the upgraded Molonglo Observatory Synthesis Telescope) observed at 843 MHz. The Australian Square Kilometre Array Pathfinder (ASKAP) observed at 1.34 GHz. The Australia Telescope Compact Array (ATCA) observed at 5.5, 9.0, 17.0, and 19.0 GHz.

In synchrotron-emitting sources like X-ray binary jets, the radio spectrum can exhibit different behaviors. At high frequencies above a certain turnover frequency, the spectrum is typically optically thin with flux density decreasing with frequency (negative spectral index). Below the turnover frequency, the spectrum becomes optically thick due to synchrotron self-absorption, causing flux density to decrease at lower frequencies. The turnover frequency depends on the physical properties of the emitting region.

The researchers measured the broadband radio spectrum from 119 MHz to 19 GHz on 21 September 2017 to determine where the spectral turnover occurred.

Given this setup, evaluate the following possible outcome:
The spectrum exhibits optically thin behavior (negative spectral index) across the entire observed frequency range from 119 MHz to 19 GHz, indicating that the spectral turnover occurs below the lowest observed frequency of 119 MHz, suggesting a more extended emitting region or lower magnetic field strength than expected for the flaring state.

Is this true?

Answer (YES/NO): NO